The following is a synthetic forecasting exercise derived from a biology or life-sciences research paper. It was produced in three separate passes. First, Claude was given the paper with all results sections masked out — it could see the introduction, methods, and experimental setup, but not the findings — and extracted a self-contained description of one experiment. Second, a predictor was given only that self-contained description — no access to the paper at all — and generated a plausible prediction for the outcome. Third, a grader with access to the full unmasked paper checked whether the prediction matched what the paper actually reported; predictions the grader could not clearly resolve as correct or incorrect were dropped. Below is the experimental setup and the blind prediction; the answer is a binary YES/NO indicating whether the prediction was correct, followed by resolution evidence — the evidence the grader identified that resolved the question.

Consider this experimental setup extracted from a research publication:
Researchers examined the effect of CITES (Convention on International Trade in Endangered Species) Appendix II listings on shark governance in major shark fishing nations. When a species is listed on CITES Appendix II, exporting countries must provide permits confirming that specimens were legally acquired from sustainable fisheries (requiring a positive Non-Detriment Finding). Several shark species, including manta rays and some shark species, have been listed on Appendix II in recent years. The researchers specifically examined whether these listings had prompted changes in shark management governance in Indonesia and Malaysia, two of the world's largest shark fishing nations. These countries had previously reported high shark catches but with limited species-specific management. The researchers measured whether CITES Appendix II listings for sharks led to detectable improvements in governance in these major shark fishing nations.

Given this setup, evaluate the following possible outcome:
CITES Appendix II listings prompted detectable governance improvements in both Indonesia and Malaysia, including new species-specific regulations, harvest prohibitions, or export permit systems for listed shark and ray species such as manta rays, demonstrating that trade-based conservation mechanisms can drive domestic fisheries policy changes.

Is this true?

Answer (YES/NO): YES